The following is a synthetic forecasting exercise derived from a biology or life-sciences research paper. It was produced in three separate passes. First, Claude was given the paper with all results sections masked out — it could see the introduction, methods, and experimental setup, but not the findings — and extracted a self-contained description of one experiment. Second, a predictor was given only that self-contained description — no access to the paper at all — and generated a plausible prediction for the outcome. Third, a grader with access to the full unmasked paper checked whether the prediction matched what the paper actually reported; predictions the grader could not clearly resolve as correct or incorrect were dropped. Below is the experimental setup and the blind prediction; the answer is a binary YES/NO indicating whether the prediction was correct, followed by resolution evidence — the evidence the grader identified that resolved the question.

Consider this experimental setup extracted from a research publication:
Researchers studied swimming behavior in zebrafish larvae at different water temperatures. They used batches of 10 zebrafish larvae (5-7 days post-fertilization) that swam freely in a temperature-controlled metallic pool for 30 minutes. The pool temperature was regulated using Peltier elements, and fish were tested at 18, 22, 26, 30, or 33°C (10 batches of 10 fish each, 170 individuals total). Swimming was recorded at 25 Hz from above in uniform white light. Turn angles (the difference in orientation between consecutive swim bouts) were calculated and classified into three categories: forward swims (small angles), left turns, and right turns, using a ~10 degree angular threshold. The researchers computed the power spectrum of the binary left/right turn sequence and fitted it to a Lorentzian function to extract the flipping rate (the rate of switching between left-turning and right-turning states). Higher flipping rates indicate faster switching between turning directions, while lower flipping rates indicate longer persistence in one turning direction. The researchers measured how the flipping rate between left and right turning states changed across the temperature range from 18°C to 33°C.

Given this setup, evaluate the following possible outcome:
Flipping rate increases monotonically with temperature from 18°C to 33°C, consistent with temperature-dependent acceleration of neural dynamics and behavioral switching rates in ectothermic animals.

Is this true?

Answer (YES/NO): YES